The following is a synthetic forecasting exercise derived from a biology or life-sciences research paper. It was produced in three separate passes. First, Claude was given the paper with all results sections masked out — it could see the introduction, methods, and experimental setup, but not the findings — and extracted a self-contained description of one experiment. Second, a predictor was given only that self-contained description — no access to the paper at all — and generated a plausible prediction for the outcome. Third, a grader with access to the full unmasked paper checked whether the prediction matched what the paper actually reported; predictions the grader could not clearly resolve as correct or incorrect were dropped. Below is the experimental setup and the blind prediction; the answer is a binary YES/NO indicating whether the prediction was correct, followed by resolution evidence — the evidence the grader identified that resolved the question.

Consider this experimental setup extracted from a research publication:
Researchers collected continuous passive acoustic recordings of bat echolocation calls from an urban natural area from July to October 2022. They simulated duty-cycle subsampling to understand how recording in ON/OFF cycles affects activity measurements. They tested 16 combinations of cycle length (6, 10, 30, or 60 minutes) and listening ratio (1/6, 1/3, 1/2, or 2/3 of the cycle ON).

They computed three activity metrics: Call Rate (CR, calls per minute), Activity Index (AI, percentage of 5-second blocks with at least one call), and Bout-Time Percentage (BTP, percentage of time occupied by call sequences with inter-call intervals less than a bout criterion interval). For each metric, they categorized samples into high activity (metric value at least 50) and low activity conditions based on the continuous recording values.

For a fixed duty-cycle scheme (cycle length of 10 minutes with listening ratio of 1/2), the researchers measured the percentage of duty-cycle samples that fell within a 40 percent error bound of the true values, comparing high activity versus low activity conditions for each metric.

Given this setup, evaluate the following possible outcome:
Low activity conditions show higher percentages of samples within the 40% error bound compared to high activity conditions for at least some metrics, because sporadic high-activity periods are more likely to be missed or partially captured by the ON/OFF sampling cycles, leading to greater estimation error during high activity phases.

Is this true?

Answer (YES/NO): NO